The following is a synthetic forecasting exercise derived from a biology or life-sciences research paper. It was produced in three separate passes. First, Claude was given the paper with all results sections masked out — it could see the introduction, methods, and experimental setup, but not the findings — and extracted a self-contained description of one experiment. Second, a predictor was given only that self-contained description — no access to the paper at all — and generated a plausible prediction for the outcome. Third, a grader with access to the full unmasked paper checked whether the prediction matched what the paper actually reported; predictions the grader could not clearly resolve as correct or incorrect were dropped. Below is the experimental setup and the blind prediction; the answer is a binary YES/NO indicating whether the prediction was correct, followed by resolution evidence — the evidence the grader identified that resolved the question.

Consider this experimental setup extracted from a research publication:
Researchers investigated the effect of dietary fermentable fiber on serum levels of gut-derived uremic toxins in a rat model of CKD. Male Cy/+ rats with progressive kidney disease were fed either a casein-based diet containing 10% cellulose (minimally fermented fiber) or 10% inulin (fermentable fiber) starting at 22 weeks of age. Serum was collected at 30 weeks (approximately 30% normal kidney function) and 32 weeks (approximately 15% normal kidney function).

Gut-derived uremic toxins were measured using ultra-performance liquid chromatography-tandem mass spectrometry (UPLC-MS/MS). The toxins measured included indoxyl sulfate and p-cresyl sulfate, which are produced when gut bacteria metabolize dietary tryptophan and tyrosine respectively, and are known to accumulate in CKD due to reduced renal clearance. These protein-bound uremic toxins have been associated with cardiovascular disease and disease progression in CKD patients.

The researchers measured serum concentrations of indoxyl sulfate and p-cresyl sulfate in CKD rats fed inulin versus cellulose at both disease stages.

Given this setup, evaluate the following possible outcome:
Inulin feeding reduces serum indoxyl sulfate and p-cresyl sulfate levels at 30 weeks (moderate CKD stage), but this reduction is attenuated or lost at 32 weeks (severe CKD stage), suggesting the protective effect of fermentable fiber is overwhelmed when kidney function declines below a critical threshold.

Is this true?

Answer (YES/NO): NO